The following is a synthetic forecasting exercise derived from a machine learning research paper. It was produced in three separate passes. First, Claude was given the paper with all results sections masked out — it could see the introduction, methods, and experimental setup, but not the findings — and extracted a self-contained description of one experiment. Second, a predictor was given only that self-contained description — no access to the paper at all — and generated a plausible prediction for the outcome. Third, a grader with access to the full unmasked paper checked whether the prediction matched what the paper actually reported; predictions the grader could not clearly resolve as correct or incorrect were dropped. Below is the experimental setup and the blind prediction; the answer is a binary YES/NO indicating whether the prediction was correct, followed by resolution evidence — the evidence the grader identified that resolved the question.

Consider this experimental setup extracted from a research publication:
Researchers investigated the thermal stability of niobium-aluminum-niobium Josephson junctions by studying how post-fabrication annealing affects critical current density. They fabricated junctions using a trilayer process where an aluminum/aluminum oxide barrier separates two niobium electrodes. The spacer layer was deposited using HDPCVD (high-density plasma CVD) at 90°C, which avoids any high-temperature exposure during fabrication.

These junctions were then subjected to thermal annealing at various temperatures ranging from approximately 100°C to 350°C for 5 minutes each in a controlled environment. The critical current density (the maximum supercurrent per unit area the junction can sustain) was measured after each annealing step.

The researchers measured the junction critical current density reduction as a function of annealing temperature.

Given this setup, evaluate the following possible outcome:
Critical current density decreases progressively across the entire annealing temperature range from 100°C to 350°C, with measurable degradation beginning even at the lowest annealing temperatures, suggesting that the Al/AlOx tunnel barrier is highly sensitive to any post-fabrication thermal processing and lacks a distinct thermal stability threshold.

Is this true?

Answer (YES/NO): NO